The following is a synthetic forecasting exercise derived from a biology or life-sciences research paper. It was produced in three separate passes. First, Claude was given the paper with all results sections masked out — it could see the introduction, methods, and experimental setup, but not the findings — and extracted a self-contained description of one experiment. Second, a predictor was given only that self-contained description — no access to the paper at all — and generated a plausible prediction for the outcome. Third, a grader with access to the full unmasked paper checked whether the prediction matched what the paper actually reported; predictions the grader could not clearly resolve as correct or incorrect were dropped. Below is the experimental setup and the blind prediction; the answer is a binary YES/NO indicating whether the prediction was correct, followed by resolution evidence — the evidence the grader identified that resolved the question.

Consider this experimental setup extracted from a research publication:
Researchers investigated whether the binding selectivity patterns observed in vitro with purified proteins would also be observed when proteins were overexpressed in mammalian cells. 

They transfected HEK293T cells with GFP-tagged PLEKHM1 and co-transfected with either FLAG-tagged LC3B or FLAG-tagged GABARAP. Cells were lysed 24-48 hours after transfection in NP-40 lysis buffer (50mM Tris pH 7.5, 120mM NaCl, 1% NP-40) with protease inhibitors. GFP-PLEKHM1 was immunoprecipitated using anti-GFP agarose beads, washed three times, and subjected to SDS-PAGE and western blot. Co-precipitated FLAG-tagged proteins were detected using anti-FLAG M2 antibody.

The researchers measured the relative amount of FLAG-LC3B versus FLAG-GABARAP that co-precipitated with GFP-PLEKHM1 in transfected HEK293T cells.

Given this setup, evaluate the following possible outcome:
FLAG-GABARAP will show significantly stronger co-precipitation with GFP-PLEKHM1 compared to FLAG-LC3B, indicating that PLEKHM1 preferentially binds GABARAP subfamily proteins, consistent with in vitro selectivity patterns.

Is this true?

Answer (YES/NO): YES